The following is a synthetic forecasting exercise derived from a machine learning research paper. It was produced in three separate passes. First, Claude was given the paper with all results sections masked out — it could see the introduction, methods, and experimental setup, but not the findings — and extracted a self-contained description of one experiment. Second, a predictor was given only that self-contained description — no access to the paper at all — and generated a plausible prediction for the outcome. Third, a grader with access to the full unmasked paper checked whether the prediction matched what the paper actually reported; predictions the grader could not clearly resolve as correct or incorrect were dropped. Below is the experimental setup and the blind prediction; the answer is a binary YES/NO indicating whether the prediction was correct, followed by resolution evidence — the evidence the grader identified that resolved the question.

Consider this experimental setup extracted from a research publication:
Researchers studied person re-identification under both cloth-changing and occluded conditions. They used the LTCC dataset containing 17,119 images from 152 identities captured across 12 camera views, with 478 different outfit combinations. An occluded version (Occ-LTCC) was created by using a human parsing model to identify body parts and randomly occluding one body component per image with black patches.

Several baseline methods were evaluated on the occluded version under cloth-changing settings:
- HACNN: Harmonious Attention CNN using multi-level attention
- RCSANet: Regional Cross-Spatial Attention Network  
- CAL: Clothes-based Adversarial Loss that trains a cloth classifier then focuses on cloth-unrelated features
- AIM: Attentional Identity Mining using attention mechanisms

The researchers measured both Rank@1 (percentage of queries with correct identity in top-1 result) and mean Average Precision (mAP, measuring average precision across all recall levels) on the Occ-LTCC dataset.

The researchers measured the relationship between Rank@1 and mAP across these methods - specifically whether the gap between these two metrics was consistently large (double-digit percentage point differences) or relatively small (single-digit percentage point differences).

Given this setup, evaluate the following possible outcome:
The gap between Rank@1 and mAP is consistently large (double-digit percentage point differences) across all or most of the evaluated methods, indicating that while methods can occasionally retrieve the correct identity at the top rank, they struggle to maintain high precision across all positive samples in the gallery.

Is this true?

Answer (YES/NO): YES